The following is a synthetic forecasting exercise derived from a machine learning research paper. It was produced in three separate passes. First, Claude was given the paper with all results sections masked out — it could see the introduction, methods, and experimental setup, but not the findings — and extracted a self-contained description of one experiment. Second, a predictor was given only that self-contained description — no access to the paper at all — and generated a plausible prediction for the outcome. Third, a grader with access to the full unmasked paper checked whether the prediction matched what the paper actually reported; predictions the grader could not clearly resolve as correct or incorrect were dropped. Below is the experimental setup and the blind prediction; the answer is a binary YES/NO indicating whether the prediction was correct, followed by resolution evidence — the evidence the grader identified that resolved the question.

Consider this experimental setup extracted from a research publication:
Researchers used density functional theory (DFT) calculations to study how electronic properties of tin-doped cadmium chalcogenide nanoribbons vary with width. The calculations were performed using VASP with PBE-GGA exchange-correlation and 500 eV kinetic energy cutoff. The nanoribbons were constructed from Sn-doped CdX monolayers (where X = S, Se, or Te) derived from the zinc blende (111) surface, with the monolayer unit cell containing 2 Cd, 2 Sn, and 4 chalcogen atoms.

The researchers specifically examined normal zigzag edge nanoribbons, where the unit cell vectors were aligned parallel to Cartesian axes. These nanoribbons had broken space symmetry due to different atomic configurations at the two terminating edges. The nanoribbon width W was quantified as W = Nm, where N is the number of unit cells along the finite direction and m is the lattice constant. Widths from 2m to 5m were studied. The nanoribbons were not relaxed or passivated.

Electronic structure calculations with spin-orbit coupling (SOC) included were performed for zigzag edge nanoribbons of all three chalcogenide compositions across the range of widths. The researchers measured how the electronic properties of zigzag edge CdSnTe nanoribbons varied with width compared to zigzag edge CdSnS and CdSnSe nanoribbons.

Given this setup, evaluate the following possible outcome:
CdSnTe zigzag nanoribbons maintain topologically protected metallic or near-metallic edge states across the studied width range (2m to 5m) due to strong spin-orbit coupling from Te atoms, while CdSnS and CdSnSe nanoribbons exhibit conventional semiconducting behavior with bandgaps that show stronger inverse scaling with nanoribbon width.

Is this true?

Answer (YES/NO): NO